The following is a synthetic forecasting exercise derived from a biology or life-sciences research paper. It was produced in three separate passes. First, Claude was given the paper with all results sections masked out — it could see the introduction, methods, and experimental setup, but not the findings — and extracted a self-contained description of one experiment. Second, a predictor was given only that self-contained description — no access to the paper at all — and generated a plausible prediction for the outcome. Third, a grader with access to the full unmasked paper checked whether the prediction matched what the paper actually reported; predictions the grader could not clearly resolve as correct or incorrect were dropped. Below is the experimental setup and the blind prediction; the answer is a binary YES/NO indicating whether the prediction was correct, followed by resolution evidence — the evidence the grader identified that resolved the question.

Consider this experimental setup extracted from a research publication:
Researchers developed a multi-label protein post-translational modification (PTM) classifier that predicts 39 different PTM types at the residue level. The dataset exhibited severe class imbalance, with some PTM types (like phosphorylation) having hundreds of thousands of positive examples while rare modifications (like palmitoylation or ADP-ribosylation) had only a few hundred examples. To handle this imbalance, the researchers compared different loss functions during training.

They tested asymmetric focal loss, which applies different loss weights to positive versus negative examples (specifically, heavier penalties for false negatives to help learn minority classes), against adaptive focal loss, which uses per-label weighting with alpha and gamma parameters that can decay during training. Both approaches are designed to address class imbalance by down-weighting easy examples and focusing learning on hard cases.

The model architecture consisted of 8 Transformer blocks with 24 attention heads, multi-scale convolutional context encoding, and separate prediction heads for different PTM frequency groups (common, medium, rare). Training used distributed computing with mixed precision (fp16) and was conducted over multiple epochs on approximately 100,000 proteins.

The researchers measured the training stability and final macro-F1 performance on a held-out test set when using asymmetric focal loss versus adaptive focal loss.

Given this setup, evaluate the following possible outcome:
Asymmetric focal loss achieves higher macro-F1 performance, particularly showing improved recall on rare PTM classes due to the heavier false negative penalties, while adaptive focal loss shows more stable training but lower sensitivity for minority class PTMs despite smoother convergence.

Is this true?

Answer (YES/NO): NO